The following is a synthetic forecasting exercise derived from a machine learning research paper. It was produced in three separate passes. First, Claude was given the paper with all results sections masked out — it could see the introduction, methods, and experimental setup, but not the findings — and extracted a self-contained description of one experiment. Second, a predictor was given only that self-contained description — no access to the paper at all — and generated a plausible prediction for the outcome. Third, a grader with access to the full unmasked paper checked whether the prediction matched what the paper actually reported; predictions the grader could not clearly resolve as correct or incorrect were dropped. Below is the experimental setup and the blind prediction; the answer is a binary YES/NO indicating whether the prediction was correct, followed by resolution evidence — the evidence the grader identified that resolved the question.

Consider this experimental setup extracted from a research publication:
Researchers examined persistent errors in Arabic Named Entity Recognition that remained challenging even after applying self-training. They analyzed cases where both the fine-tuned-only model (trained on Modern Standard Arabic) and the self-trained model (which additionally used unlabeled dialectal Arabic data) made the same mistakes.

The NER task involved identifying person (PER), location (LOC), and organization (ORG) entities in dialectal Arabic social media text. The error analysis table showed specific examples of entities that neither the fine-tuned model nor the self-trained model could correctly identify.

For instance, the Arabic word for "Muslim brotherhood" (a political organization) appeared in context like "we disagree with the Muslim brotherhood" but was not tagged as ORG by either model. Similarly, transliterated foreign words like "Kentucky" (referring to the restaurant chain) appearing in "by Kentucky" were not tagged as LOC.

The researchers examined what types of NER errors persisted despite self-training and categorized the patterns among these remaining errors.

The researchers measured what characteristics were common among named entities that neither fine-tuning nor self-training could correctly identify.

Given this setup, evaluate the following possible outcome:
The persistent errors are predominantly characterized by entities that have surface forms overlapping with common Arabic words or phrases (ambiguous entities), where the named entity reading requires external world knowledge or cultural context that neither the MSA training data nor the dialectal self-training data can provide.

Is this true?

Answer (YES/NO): NO